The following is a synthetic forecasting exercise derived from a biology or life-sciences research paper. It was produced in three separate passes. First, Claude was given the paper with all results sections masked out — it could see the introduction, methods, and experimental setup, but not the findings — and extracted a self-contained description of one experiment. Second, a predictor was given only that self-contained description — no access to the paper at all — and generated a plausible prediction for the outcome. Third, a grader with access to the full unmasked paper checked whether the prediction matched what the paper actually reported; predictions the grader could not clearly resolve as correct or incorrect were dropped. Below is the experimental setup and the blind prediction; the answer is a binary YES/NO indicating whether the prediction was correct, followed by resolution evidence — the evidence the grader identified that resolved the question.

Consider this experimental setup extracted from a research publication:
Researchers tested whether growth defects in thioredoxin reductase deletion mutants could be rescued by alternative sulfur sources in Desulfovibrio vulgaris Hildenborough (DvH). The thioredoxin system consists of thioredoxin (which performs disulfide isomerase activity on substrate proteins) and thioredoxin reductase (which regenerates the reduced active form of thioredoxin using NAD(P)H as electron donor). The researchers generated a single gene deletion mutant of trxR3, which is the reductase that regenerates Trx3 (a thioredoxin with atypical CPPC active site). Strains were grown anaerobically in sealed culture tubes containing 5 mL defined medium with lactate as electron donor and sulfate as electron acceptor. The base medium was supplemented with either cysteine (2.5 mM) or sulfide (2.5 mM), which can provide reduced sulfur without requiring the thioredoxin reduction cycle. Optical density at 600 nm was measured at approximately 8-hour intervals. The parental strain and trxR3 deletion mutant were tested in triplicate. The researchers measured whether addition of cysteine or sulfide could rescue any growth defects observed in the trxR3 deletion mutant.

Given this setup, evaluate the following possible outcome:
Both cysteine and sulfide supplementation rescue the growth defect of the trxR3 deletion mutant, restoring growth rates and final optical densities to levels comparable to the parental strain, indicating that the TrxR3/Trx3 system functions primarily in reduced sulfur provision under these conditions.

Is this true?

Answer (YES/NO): NO